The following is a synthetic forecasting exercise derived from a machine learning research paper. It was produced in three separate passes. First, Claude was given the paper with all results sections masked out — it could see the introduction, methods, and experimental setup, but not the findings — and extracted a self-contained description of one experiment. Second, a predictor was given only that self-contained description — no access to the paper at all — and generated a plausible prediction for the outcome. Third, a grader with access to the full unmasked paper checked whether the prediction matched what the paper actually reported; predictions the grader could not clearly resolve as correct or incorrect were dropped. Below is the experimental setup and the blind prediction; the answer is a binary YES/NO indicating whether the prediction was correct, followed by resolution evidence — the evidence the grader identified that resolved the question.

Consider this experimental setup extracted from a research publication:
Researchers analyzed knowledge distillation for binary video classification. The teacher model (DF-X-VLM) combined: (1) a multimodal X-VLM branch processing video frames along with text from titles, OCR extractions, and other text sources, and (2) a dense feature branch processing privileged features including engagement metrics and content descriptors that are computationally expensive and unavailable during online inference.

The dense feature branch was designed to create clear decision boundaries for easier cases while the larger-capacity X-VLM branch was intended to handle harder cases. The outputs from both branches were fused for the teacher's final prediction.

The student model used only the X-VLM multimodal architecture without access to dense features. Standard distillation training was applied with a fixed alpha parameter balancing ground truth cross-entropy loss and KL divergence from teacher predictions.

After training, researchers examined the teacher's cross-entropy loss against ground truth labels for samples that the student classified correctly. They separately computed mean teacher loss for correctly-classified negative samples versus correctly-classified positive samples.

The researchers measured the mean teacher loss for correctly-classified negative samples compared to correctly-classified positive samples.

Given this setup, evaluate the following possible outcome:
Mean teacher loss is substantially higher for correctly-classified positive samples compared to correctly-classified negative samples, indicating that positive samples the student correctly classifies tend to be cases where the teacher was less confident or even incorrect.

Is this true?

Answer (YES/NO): YES